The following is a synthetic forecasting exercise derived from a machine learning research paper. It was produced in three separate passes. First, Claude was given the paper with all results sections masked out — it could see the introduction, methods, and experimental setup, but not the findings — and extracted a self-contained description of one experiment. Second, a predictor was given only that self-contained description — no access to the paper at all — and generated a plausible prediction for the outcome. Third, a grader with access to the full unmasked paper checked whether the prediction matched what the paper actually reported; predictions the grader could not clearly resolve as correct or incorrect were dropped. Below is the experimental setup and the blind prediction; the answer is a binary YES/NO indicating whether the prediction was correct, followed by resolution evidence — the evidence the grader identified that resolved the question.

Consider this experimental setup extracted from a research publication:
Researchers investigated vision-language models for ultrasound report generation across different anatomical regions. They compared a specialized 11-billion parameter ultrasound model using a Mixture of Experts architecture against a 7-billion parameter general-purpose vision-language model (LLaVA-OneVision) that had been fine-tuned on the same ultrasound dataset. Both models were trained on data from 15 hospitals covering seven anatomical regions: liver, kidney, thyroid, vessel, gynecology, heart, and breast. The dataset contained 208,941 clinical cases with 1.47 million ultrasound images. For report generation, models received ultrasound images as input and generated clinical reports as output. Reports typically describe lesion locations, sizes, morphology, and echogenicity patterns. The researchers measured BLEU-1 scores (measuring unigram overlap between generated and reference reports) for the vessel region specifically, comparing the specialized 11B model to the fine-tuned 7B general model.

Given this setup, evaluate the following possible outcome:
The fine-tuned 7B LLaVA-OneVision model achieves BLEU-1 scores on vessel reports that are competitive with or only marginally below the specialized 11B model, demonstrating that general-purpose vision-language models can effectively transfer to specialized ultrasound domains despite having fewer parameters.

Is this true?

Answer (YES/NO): NO